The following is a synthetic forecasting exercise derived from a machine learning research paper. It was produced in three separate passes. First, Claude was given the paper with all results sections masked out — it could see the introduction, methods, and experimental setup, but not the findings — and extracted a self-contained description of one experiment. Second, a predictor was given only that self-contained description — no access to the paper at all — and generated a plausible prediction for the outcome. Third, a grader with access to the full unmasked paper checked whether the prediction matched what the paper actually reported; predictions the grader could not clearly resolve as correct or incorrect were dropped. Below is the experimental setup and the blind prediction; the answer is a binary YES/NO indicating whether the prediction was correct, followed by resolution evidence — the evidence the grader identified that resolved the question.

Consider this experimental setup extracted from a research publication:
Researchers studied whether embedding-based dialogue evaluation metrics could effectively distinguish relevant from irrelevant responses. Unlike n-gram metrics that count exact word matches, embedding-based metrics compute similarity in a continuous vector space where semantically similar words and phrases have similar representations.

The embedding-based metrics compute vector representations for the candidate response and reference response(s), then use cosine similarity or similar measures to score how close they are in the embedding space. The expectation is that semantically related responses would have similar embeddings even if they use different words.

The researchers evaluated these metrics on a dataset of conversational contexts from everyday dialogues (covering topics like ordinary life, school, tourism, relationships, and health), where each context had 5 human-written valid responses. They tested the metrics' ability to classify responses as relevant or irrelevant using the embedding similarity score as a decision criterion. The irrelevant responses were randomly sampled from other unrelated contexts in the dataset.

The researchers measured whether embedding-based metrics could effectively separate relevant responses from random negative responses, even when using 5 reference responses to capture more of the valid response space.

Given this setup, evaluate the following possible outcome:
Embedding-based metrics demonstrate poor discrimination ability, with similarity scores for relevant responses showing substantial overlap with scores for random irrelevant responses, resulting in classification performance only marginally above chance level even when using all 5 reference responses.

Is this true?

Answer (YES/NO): YES